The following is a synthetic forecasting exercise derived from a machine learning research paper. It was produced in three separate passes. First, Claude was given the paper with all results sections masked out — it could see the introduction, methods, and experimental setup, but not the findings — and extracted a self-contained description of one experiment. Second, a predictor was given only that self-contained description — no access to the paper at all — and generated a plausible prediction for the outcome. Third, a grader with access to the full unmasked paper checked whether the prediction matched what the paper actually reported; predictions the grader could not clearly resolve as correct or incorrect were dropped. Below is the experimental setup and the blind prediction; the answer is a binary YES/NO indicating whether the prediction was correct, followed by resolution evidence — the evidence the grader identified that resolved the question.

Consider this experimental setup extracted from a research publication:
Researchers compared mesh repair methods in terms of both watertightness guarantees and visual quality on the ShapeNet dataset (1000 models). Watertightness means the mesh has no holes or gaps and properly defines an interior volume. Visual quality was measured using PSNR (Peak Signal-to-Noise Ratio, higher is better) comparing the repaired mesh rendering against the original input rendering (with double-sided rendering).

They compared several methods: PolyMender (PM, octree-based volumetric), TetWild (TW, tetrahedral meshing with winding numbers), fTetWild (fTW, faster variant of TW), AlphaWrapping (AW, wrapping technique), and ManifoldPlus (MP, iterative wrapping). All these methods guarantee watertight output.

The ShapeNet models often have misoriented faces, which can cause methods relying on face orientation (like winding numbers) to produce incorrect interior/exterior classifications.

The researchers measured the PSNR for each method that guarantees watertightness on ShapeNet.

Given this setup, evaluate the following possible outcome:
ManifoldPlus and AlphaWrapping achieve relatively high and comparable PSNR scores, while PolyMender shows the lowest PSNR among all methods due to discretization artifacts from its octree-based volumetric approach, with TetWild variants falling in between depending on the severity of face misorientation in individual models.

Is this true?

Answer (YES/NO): NO